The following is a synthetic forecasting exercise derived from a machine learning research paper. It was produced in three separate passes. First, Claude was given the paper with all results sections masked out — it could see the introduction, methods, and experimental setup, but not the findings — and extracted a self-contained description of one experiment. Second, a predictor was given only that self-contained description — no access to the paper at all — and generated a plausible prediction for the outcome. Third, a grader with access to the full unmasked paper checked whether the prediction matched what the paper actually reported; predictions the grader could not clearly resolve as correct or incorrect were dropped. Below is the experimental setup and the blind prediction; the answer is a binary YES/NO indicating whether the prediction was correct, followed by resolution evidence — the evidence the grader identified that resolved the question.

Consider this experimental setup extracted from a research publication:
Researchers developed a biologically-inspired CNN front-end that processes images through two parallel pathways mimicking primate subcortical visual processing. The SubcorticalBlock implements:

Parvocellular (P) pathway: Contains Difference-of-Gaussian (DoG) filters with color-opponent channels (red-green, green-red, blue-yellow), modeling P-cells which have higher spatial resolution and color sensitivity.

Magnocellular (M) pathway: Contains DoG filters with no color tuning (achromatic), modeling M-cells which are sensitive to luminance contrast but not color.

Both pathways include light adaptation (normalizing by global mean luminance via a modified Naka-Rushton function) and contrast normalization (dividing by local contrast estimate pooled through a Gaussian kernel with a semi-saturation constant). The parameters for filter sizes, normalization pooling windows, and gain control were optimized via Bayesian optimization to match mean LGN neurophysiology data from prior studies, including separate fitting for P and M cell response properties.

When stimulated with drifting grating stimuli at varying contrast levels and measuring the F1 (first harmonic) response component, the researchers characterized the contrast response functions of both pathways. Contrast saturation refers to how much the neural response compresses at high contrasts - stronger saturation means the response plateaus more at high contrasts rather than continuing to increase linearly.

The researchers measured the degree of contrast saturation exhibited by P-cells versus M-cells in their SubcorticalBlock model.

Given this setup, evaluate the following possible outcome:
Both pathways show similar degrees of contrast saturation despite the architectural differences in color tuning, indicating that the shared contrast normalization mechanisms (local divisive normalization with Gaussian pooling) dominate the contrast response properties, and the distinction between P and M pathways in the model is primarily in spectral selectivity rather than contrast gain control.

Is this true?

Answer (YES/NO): NO